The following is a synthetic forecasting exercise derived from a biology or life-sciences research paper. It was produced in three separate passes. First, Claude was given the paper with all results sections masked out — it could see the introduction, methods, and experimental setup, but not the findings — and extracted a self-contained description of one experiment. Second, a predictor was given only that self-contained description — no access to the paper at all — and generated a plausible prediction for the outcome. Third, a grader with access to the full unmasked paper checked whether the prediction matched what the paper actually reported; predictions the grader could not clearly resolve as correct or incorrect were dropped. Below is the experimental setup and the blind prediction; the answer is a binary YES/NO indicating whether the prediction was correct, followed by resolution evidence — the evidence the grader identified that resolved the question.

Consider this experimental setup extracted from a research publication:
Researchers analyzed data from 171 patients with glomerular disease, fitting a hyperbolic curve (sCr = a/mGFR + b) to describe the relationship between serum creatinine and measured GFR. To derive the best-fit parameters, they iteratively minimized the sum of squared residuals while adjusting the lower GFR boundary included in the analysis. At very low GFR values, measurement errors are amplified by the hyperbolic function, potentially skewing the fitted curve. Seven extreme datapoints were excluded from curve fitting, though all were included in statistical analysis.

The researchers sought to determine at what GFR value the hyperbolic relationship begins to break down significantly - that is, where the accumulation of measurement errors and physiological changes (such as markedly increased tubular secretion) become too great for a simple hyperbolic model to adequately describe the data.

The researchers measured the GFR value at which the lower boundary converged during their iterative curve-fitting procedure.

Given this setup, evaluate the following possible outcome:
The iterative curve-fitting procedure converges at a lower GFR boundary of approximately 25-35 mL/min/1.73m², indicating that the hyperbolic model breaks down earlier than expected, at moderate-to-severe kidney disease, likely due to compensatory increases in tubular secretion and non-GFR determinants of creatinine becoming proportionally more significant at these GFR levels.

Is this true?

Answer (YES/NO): NO